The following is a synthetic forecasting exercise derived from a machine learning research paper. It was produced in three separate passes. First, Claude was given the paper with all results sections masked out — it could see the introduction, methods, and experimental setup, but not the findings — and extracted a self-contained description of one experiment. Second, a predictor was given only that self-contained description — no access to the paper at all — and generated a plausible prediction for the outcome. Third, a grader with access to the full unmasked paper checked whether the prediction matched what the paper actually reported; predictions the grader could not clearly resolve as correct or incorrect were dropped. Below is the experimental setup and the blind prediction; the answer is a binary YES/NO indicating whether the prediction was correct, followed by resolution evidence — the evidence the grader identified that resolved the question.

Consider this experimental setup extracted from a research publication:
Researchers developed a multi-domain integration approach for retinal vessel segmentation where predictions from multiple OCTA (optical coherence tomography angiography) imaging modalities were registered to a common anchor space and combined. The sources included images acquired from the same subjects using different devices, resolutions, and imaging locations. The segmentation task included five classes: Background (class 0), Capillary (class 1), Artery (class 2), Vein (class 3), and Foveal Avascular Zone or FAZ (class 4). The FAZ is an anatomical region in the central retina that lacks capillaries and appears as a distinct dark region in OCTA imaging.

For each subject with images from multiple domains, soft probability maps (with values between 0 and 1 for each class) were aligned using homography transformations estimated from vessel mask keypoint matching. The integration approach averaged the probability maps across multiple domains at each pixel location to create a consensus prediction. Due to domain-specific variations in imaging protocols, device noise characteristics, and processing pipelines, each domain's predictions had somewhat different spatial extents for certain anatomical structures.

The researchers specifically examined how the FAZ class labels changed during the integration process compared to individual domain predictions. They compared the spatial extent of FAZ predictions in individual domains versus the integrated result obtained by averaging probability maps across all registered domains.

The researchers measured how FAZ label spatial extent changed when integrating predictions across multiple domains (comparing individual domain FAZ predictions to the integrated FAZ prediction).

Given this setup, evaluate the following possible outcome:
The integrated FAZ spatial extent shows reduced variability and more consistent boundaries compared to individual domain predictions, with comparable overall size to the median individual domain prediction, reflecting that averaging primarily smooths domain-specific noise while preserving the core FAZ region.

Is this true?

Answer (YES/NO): NO